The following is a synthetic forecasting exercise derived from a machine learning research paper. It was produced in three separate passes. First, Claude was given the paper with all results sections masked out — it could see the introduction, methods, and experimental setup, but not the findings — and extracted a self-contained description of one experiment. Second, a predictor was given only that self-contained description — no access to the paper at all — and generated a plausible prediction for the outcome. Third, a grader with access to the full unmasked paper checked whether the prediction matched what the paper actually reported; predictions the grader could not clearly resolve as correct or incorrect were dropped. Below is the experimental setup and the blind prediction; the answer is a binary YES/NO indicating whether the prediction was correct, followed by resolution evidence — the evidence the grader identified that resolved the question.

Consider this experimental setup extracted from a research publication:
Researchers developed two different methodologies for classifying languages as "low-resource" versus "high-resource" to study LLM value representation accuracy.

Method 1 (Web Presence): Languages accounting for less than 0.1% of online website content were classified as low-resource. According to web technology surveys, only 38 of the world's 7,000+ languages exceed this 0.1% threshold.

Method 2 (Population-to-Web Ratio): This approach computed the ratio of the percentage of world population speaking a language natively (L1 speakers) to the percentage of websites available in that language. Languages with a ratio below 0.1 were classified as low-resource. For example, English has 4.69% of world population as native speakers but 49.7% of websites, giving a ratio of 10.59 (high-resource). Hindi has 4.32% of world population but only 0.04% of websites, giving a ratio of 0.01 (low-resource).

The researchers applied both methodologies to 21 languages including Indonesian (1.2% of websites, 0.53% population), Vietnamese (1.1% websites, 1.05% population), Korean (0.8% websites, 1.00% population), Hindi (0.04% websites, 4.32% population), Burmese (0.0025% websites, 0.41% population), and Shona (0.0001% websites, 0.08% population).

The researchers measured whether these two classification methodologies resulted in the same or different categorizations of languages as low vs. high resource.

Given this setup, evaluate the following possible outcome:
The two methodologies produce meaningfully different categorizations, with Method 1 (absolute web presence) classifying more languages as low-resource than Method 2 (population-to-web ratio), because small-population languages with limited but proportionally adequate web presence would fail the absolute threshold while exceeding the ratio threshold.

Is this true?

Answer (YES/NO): NO